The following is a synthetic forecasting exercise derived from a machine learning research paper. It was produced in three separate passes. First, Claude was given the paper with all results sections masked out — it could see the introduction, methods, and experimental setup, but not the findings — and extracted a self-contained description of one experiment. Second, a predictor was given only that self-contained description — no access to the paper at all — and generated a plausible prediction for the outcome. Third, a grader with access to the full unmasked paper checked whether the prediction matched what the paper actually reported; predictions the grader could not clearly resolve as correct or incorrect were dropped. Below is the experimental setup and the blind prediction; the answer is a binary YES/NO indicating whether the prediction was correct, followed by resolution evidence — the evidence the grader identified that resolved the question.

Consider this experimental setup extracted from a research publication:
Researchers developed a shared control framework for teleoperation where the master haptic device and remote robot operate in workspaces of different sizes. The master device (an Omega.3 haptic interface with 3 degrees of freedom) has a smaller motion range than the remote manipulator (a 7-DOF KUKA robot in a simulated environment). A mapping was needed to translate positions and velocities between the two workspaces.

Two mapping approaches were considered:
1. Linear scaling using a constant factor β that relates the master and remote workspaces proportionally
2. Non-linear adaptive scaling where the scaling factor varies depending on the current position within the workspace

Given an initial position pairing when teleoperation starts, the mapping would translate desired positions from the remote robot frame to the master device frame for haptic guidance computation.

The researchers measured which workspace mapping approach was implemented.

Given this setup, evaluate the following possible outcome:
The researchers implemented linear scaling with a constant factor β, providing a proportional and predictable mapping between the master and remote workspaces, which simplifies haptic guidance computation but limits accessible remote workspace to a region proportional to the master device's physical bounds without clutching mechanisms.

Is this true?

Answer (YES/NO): YES